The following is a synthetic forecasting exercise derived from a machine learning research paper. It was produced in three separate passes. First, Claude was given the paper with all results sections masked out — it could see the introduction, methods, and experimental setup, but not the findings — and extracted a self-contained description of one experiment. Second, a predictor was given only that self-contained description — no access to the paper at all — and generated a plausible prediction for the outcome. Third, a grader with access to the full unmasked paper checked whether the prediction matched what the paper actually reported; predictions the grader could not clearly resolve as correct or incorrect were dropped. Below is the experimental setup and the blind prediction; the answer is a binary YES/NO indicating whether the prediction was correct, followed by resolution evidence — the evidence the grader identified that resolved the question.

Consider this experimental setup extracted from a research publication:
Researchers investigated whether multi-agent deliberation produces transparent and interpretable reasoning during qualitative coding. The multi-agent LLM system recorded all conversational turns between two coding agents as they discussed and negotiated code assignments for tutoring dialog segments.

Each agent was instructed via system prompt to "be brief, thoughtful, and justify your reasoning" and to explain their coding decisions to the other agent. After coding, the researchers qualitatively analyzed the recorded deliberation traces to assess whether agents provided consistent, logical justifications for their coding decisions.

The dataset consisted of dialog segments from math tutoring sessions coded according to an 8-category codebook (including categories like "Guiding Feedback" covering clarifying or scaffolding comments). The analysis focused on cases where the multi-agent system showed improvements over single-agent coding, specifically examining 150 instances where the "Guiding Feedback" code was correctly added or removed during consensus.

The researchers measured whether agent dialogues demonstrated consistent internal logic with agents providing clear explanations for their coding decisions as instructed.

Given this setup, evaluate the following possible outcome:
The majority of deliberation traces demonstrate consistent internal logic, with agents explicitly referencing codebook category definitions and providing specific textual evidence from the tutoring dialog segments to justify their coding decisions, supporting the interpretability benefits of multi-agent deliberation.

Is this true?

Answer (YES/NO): NO